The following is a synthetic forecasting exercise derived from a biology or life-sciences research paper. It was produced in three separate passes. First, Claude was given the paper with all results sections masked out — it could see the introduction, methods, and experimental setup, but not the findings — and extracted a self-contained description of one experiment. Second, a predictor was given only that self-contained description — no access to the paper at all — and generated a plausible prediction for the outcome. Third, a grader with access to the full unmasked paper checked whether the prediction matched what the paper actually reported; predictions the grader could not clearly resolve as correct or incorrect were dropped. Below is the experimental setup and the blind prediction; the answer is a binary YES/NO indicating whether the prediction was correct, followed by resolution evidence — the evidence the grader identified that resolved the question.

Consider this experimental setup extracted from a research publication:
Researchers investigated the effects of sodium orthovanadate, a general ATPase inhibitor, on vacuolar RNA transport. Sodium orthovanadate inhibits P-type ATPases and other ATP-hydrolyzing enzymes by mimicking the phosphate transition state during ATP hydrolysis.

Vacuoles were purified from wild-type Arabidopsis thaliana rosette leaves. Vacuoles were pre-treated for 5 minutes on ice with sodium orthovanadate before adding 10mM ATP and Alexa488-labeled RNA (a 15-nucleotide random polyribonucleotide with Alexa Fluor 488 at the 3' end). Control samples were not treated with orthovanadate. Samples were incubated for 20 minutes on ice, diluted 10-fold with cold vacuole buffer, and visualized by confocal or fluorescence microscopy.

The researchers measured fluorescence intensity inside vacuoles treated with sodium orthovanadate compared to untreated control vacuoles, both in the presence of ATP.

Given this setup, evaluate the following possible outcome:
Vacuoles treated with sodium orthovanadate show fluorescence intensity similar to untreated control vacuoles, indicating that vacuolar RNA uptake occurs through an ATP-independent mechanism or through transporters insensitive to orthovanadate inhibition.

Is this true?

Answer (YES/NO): YES